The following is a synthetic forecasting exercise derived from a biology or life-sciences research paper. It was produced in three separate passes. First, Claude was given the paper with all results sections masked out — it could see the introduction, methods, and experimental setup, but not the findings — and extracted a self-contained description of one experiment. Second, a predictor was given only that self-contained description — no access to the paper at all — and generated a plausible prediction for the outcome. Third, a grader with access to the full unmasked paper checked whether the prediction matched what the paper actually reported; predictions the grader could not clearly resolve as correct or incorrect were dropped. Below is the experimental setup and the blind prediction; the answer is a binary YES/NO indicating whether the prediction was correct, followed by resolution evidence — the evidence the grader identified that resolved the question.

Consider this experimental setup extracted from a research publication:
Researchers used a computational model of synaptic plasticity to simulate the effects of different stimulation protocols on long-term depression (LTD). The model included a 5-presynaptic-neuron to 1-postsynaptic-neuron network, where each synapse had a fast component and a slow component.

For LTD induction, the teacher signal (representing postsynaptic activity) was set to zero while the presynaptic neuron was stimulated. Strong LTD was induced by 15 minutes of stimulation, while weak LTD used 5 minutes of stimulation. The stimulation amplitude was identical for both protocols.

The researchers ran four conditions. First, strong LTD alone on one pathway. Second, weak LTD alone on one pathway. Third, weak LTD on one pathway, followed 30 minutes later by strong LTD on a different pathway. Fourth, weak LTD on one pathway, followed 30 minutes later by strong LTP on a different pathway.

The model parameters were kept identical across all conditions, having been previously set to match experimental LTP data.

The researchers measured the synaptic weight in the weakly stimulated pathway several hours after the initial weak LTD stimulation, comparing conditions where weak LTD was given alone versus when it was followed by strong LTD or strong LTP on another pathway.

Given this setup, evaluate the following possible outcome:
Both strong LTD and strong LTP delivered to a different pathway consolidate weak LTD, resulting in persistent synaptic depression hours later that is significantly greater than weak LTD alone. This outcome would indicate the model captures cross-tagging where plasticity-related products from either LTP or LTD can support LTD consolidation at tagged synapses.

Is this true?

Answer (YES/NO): YES